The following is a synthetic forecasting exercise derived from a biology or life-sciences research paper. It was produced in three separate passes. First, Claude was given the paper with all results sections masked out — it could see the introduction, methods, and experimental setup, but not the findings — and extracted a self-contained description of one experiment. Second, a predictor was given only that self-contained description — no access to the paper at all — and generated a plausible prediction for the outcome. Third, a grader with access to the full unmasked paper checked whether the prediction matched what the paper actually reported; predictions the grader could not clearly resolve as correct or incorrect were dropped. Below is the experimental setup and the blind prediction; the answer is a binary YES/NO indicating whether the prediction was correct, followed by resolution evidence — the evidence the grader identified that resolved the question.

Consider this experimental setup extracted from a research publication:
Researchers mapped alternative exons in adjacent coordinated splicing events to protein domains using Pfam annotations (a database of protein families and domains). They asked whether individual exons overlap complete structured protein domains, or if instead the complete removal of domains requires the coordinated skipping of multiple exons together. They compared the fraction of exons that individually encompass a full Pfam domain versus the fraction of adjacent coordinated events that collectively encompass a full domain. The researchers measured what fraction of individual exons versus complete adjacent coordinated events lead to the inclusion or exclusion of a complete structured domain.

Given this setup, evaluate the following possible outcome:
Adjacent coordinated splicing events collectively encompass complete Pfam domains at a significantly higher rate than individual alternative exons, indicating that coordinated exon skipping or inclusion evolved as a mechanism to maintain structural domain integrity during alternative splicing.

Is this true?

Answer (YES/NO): YES